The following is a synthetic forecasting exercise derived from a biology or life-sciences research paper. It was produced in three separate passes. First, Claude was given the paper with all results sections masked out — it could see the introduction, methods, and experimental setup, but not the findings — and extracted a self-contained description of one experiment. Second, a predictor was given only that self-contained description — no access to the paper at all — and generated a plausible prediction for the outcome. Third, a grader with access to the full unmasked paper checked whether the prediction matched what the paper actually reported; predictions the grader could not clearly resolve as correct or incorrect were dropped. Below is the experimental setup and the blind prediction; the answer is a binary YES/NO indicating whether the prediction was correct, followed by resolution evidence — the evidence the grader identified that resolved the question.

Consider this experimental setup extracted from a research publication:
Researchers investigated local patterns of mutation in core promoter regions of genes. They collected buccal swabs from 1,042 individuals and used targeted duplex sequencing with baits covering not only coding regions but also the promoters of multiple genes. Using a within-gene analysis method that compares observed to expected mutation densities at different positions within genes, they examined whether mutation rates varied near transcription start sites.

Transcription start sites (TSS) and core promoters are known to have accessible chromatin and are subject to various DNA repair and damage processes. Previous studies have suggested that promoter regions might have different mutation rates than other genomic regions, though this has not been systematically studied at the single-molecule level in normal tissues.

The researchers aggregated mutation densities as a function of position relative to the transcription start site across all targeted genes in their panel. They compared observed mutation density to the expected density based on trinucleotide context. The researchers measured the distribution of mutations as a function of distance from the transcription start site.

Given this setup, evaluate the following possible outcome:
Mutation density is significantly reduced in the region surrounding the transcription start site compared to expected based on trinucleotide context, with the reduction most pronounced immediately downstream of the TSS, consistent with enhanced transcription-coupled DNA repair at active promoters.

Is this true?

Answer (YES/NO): NO